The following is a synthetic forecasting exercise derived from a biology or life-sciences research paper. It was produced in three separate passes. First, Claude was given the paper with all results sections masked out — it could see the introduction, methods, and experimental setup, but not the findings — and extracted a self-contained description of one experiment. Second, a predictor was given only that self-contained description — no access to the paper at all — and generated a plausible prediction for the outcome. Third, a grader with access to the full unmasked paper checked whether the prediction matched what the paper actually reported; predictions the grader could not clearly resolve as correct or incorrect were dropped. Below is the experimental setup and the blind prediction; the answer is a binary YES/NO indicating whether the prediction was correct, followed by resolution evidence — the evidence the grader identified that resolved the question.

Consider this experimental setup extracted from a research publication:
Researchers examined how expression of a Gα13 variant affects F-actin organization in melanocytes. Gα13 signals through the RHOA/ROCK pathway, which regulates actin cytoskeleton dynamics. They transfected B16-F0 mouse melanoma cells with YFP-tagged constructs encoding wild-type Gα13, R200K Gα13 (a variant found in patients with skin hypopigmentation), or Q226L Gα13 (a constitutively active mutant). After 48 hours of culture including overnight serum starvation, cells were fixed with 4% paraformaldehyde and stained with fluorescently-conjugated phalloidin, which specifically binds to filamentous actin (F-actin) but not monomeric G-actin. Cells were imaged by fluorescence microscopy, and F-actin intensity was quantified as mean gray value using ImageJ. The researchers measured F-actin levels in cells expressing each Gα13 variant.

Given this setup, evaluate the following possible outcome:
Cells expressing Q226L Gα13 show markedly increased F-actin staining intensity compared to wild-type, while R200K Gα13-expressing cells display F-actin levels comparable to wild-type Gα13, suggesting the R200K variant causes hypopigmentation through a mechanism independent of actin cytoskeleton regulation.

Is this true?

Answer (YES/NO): NO